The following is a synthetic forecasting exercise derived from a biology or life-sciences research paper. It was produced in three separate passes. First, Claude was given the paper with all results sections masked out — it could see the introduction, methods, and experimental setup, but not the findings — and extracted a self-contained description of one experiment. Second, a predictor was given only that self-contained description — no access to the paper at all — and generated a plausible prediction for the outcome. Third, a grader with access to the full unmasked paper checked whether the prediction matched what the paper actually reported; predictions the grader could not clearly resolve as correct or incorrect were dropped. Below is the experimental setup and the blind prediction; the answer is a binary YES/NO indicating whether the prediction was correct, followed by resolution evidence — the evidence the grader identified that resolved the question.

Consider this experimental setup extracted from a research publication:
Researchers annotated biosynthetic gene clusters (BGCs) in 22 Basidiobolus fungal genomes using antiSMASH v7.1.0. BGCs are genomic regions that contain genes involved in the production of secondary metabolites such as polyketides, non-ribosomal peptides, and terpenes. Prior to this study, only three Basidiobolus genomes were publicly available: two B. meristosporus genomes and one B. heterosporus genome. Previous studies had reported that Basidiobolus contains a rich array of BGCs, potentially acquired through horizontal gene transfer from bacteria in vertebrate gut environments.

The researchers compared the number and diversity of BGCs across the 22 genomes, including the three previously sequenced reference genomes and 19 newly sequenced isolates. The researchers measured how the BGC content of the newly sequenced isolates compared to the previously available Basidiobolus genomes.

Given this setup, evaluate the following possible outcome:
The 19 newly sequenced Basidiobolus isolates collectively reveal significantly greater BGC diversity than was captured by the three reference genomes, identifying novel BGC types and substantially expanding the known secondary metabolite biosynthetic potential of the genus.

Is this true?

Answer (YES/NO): NO